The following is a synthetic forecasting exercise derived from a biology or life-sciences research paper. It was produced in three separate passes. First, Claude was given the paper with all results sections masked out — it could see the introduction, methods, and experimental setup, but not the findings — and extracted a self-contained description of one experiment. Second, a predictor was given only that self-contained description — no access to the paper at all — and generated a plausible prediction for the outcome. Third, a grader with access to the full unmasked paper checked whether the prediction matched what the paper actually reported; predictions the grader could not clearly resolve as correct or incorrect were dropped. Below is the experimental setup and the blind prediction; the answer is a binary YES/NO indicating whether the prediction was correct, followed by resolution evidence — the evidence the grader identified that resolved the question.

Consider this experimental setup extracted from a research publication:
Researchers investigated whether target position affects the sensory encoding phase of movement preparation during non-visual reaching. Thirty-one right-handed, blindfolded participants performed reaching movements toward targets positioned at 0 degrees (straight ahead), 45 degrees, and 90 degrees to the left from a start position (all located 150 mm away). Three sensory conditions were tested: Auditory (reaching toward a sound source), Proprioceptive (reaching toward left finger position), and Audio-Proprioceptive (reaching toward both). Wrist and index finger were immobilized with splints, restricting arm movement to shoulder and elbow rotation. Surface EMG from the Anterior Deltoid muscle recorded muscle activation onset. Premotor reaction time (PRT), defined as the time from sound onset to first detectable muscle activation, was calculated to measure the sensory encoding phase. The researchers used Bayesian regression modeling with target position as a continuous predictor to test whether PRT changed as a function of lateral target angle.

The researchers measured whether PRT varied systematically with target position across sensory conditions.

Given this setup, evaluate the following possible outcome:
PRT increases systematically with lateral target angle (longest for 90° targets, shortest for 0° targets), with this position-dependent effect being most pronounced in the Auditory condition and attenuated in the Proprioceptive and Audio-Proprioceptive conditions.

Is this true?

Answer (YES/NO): NO